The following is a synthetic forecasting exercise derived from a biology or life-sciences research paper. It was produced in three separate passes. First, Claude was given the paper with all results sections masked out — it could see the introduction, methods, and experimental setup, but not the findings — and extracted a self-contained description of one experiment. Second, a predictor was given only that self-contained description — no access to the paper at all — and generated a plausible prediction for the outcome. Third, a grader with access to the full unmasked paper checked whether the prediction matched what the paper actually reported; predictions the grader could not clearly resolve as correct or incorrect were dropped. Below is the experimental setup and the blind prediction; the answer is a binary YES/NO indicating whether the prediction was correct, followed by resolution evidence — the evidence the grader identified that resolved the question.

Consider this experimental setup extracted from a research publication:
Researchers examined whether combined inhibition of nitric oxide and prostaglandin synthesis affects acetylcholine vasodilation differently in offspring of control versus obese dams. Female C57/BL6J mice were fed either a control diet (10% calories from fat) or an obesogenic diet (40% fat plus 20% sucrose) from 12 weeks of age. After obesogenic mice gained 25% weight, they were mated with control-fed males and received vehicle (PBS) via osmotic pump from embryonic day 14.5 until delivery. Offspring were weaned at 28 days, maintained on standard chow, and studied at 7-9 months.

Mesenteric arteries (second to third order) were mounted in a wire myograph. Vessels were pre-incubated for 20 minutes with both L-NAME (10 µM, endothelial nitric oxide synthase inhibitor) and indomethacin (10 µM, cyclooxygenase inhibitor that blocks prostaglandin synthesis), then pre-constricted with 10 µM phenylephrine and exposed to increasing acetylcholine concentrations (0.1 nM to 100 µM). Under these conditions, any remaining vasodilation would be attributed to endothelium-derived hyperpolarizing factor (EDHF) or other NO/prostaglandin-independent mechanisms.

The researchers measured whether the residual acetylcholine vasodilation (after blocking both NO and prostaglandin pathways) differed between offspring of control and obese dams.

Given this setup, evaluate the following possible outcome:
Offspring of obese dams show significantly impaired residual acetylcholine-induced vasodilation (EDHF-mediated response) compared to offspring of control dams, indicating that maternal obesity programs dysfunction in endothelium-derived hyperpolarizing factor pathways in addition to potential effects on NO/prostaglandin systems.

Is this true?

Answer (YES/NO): NO